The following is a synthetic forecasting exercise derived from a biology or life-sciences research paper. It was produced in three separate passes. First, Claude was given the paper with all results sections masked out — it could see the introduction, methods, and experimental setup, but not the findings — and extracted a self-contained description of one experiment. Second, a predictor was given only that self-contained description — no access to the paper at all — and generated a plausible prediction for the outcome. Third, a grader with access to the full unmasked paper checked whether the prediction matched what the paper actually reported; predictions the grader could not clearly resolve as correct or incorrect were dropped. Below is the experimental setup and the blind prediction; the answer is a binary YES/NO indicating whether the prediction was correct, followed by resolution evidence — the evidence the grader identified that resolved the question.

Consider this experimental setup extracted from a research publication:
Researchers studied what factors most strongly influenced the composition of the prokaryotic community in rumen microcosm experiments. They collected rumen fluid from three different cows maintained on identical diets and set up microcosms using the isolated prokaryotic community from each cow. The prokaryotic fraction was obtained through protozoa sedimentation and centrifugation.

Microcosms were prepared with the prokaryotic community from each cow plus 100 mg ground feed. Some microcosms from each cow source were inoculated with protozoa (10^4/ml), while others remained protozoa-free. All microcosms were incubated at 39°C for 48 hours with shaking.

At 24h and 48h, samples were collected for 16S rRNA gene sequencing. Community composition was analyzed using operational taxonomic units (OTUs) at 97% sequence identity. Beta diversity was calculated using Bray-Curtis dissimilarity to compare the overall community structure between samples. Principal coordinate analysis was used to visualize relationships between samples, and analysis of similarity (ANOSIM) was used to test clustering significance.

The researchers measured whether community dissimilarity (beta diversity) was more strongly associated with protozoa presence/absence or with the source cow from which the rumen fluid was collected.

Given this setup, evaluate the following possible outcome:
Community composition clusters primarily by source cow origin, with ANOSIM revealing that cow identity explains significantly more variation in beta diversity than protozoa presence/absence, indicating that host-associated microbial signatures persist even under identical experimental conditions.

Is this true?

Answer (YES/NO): YES